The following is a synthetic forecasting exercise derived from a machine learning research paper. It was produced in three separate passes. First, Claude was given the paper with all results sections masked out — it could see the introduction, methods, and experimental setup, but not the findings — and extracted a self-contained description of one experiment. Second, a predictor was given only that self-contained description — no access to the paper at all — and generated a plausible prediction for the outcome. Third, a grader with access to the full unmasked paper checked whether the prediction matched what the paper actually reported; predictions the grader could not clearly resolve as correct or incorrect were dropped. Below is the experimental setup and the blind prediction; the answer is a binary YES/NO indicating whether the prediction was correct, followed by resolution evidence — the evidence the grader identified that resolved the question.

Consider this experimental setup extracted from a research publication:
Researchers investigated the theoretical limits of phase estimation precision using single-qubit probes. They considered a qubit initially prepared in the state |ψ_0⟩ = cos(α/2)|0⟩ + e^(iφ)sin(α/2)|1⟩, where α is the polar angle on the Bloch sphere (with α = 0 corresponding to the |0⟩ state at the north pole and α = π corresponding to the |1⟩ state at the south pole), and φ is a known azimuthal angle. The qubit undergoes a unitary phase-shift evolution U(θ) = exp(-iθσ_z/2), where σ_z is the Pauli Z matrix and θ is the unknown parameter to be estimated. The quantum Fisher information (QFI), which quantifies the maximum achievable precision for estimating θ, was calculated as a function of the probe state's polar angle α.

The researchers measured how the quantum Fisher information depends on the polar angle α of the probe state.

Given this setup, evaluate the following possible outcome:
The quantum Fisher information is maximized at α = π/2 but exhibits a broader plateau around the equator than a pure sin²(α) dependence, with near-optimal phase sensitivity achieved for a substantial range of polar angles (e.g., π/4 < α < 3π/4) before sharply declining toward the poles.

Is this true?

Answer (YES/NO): NO